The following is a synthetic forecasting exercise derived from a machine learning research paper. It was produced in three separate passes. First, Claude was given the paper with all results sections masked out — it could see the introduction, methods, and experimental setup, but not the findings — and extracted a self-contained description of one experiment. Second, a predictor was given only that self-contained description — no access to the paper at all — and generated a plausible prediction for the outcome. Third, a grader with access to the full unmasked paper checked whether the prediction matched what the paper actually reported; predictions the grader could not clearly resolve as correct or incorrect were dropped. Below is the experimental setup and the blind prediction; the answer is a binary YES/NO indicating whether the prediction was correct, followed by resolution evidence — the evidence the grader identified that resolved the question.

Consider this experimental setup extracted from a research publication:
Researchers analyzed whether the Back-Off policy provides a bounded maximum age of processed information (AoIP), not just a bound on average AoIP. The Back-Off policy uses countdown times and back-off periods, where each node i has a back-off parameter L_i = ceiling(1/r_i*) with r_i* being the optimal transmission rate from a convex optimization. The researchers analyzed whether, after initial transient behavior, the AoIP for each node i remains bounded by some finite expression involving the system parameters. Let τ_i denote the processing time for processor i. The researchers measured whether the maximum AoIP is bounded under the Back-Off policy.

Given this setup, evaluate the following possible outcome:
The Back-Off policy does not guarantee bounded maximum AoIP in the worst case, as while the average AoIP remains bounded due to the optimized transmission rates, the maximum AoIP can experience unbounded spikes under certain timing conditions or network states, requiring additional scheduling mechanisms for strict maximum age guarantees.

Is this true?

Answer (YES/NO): NO